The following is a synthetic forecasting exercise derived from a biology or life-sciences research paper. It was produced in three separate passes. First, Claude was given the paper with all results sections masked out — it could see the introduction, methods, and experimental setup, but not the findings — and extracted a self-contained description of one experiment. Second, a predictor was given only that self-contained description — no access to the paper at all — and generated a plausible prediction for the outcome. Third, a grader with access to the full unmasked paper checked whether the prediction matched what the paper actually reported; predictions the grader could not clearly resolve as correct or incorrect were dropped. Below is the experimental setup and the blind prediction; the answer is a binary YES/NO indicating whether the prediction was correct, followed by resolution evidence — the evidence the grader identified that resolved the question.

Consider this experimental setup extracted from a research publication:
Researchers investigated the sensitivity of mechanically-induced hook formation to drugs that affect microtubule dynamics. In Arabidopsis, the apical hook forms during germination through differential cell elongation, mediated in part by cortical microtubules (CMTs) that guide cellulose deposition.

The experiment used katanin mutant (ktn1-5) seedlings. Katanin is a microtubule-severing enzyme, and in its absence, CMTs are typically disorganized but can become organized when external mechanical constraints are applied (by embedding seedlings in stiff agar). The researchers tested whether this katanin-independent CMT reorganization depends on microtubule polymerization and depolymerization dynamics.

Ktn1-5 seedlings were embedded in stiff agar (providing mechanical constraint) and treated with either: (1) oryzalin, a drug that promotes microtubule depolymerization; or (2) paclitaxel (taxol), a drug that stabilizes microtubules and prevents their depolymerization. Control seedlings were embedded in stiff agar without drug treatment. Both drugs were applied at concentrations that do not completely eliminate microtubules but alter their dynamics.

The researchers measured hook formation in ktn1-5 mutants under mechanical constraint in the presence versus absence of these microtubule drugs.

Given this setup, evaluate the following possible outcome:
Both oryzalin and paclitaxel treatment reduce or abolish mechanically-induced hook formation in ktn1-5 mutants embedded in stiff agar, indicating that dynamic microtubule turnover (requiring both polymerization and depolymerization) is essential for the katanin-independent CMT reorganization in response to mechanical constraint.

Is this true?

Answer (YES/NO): YES